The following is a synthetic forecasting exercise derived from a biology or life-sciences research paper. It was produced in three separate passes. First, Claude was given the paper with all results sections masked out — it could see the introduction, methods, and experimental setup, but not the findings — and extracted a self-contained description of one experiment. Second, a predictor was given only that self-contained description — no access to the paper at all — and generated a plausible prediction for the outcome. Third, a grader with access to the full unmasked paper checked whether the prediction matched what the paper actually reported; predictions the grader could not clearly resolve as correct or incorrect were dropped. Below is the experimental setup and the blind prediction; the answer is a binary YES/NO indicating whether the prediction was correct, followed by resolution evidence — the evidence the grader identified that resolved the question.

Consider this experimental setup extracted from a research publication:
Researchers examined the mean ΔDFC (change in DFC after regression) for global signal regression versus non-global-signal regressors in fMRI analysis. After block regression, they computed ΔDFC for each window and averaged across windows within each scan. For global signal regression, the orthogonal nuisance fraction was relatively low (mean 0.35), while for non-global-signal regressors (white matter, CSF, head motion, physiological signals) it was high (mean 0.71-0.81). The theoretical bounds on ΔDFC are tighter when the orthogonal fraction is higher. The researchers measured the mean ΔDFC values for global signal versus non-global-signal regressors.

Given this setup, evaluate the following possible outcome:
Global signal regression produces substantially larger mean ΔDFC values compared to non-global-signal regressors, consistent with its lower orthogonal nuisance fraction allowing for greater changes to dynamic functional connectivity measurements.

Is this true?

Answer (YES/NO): YES